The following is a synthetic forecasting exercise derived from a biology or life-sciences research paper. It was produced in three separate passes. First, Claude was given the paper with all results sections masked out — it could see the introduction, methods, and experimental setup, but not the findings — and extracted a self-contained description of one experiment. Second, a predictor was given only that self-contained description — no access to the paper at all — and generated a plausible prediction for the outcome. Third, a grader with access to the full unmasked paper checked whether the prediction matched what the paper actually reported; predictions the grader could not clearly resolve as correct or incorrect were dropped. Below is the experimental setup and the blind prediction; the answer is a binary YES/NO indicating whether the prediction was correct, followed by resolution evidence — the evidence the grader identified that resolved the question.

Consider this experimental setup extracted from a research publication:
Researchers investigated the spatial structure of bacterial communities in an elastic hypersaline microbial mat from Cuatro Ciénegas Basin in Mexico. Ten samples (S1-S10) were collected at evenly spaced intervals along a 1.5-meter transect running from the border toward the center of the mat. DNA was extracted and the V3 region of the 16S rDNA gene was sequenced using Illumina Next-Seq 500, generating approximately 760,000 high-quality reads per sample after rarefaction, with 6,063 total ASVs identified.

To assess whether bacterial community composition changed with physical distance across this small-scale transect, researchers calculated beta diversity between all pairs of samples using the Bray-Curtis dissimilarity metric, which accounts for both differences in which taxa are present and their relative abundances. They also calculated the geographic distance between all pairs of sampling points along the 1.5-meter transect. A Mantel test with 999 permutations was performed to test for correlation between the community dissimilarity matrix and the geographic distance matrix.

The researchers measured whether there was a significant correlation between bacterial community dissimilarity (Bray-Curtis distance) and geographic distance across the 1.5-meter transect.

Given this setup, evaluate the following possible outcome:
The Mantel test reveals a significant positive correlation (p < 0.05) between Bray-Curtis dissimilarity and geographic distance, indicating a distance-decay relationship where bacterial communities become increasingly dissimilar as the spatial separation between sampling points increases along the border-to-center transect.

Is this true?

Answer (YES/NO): NO